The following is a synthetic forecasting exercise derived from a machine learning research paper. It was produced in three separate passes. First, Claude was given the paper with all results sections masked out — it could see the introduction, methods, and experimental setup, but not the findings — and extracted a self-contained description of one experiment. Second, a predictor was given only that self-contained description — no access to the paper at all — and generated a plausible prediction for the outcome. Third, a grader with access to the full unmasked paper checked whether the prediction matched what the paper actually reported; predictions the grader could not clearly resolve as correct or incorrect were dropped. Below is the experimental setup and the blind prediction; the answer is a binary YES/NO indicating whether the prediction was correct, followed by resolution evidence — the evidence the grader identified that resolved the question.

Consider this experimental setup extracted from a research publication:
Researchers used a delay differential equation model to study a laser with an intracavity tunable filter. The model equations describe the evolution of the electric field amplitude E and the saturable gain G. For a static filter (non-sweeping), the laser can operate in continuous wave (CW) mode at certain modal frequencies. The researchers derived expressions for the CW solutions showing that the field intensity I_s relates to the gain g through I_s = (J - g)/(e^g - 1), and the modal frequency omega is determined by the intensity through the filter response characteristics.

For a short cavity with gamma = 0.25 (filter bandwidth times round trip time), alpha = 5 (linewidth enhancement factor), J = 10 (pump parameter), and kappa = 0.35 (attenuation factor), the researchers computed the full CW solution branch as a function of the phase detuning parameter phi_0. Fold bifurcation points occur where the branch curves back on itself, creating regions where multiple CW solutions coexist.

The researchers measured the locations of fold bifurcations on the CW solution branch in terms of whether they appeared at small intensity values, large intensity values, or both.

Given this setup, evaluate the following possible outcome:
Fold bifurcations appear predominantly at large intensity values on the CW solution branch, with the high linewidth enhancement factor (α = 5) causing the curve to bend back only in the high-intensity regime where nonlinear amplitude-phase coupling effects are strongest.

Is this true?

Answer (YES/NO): NO